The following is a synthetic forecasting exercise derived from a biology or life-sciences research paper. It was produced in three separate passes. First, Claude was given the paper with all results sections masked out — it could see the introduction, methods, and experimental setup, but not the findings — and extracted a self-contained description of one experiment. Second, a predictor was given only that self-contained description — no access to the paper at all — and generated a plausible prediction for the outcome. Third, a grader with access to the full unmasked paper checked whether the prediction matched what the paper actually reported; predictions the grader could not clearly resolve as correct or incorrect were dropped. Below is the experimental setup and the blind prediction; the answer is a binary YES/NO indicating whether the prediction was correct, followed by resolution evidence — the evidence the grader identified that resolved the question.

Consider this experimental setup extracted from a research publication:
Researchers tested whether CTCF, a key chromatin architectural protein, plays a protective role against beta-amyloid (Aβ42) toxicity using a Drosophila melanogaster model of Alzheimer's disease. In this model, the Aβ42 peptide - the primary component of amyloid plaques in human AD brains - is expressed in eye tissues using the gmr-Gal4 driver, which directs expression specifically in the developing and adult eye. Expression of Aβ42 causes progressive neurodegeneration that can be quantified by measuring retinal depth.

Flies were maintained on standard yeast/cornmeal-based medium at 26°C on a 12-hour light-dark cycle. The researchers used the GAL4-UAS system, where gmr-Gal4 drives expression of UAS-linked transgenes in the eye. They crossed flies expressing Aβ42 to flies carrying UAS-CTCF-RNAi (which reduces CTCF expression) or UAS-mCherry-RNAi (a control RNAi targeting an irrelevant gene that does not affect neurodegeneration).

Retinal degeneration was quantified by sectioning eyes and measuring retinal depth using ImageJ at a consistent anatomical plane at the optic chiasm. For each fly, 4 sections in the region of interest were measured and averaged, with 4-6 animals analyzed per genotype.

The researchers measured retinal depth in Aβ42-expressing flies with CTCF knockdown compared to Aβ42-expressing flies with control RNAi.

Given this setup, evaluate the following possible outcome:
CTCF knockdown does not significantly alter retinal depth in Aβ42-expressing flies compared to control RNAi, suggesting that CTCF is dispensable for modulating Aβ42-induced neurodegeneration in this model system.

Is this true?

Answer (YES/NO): NO